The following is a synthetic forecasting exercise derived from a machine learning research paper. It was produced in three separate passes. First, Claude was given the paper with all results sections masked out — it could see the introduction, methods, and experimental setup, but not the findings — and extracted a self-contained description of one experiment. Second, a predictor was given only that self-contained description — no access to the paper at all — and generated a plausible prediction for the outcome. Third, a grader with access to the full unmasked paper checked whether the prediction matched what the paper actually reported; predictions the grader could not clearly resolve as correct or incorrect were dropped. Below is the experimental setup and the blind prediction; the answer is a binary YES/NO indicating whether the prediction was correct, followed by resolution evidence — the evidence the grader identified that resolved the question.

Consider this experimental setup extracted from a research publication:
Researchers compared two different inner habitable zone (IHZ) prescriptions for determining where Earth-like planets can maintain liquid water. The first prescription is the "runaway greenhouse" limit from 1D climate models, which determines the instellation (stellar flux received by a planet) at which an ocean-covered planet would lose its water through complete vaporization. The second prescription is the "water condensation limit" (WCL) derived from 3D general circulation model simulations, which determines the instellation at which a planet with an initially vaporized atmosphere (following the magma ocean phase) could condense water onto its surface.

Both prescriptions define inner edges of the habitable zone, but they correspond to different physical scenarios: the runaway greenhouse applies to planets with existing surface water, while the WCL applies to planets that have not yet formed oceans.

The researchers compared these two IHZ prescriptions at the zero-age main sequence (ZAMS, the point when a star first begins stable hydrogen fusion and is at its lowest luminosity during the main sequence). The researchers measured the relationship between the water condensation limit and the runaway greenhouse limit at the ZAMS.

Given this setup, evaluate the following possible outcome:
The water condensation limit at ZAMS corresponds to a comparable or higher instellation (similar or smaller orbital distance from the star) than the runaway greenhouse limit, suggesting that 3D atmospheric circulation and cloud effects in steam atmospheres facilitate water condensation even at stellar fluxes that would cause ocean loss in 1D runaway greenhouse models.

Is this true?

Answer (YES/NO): NO